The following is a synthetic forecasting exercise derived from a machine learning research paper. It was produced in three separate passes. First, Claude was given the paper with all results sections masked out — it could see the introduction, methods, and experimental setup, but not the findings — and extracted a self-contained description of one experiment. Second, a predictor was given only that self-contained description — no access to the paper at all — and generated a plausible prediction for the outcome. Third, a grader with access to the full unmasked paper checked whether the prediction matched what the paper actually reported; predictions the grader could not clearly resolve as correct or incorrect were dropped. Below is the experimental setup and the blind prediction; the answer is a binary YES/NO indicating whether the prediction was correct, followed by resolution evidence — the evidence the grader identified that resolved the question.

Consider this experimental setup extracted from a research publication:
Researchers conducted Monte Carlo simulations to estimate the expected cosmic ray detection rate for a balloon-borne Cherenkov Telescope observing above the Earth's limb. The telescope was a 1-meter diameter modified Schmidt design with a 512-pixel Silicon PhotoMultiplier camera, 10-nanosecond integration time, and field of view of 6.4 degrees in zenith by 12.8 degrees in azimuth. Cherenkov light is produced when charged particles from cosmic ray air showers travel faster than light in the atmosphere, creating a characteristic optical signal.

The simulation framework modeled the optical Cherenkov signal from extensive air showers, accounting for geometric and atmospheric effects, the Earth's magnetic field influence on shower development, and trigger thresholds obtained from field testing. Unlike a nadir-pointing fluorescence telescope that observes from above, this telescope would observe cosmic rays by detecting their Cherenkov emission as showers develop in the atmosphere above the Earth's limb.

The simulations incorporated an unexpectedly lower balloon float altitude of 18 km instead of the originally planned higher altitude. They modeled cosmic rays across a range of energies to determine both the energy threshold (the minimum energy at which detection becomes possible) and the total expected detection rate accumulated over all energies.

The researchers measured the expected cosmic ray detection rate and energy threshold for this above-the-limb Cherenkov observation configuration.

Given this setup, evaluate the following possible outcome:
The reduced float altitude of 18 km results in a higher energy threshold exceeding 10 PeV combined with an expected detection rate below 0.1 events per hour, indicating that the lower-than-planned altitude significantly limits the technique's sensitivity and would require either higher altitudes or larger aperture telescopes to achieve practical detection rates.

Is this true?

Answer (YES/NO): NO